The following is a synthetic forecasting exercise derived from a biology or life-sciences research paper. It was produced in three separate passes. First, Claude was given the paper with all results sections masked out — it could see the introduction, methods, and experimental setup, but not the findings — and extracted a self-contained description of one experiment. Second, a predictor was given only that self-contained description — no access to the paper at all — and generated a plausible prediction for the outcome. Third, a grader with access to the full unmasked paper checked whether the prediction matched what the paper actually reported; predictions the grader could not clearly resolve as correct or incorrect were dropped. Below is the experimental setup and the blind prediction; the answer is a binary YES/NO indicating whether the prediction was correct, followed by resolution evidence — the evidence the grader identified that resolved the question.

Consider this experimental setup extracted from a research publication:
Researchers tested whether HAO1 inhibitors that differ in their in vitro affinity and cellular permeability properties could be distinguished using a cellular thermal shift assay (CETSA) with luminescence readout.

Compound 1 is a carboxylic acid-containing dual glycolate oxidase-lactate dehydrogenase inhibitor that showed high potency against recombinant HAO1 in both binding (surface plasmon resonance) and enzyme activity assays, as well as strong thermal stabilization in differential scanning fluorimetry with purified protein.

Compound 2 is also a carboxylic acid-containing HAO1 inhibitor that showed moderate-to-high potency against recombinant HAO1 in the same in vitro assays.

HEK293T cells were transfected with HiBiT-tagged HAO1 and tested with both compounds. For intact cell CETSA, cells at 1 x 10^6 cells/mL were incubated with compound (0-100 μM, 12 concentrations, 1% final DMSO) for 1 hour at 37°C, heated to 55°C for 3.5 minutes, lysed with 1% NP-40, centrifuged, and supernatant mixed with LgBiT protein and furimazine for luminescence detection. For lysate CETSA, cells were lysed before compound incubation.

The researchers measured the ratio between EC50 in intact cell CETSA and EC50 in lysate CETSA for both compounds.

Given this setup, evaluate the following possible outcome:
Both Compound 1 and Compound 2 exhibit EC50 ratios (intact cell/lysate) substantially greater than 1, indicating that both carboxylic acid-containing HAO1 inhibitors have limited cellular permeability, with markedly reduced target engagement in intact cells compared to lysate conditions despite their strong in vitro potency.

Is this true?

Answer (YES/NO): NO